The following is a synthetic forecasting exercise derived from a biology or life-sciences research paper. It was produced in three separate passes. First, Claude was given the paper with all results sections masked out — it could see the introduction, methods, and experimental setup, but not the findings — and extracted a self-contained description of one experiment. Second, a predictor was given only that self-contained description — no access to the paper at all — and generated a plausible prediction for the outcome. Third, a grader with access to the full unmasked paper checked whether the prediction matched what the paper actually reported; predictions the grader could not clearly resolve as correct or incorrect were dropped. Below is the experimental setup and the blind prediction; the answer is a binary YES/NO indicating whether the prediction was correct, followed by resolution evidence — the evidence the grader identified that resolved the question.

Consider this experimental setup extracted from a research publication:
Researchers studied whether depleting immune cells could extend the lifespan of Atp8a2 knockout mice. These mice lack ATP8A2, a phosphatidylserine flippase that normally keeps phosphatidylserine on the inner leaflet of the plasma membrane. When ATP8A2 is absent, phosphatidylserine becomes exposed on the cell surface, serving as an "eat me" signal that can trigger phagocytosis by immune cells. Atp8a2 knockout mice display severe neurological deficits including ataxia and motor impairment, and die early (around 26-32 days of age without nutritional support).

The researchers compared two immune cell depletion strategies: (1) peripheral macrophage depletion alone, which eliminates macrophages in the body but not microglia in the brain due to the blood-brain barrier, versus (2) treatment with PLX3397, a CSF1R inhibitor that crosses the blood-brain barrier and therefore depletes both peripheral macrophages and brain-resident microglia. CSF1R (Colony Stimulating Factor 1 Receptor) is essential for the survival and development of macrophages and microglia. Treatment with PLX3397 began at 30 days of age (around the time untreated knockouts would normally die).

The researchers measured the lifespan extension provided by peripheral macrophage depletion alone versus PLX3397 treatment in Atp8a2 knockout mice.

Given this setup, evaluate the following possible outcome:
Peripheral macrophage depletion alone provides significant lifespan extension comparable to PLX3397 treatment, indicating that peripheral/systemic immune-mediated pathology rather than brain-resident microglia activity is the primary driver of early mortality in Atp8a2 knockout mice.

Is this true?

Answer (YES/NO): NO